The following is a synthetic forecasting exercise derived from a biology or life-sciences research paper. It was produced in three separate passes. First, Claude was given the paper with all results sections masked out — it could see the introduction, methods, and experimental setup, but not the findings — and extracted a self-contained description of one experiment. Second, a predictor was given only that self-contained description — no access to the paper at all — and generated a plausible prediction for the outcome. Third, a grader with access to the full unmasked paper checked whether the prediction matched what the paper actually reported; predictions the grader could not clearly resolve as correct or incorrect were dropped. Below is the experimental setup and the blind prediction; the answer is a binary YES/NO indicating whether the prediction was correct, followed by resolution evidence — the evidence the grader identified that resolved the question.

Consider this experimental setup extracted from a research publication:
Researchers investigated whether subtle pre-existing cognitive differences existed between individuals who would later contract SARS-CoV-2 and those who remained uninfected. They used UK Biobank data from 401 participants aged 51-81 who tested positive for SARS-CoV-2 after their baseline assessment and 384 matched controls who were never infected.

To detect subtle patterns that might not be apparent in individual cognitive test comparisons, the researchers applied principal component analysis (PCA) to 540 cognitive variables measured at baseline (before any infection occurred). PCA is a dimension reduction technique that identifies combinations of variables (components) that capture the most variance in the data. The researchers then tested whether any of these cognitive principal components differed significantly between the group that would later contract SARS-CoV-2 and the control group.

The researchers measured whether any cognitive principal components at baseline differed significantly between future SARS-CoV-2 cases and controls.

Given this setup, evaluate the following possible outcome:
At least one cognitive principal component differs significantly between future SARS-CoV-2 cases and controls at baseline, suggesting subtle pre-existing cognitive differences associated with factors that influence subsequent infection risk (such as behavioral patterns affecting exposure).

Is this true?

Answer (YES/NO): YES